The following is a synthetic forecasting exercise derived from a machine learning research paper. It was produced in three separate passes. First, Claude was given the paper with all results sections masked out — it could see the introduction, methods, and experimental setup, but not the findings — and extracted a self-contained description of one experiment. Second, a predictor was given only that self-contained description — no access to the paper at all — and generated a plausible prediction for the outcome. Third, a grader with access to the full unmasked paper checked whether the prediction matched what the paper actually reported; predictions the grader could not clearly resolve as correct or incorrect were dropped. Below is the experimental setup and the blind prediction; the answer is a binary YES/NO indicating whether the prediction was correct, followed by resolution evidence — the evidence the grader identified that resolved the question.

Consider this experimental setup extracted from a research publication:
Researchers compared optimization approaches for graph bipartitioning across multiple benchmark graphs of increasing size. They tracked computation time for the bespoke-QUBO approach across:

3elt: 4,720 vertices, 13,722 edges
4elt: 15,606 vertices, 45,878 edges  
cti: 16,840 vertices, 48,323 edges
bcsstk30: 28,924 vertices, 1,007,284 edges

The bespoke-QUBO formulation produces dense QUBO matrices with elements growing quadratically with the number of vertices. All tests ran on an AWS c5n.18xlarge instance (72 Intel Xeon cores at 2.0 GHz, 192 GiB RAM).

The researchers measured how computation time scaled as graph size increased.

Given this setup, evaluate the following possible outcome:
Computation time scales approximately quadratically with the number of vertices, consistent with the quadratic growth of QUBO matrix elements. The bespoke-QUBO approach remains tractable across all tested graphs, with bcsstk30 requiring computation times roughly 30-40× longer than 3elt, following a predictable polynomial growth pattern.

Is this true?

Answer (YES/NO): NO